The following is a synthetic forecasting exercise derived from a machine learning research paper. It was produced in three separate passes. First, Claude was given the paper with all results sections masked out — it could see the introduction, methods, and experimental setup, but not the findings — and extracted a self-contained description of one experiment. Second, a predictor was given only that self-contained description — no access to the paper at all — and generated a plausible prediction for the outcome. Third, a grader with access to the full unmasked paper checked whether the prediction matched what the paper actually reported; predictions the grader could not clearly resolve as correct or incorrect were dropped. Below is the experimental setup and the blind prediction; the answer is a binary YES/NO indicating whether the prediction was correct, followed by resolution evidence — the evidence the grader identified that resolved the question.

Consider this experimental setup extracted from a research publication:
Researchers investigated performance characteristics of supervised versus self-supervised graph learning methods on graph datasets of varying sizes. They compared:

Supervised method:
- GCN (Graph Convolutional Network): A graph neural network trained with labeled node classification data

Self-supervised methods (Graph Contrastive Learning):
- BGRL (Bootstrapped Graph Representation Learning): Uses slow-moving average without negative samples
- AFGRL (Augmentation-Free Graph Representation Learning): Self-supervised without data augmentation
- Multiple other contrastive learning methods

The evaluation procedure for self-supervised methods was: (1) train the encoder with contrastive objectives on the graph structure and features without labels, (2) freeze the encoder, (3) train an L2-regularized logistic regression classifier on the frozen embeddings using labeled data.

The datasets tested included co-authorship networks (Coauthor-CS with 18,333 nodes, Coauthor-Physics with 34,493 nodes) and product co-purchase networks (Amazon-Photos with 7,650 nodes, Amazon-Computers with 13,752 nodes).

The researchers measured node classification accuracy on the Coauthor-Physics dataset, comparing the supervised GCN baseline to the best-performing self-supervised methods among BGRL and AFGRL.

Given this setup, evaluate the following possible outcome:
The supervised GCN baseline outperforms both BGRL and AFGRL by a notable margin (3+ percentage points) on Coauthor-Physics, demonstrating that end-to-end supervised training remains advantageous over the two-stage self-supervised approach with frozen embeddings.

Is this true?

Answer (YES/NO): NO